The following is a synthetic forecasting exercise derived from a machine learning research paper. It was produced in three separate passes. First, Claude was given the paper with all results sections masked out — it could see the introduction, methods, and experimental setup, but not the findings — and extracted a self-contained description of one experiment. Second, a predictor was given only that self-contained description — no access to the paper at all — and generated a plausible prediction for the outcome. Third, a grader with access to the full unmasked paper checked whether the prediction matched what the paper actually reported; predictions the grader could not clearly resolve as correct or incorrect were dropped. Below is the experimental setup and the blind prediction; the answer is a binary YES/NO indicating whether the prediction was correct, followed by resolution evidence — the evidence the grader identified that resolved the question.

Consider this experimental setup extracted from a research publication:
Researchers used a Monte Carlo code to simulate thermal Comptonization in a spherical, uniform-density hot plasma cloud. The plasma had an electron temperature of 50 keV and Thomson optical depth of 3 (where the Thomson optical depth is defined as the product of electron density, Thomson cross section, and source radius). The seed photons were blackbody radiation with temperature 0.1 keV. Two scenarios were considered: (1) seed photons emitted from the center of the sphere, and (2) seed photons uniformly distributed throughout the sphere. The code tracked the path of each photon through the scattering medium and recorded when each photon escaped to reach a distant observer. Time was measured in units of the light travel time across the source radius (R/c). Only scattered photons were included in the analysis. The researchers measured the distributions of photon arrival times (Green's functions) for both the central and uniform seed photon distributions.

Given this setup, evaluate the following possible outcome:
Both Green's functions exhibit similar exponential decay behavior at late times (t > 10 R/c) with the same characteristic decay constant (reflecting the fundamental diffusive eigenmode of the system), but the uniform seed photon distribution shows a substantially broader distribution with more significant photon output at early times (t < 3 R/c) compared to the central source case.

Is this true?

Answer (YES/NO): NO